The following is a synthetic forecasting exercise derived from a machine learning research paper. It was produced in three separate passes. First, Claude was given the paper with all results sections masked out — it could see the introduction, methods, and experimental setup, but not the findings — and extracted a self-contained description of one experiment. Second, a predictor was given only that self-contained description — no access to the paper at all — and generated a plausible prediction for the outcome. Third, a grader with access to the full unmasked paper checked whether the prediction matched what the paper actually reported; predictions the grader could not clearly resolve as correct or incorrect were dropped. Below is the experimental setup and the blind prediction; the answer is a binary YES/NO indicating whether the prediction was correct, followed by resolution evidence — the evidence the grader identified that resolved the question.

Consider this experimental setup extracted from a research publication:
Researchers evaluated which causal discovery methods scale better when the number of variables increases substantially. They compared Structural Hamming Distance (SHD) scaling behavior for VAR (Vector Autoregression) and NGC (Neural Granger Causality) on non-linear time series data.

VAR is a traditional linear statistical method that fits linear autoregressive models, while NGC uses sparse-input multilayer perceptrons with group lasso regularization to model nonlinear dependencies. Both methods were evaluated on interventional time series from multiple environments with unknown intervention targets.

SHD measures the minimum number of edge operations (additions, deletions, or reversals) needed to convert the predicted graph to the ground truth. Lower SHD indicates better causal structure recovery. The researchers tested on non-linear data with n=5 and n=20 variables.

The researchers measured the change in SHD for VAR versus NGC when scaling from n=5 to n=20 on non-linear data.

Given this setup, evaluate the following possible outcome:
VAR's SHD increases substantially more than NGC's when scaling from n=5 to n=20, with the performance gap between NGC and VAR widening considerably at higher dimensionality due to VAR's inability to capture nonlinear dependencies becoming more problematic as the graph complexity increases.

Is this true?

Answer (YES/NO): YES